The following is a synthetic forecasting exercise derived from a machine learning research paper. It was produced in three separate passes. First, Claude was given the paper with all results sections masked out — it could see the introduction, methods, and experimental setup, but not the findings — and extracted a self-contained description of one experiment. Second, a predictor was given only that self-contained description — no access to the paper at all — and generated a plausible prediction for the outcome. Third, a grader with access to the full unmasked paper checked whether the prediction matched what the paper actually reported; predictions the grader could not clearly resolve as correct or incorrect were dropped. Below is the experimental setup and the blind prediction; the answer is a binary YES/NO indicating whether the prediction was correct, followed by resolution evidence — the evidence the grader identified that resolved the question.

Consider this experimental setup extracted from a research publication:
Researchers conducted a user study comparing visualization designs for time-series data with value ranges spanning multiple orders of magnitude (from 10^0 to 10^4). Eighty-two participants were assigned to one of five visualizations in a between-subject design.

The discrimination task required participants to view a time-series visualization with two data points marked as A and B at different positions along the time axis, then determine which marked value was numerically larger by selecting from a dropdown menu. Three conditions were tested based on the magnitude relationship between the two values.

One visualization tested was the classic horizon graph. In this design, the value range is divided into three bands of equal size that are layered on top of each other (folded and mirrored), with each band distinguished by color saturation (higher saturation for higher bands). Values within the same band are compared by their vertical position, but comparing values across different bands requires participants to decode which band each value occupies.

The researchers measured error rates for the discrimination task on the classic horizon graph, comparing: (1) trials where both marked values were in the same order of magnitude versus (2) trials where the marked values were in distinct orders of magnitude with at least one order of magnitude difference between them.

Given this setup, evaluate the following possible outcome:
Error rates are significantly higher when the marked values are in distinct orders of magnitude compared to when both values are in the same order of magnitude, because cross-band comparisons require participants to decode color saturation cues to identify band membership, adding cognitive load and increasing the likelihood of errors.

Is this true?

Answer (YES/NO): NO